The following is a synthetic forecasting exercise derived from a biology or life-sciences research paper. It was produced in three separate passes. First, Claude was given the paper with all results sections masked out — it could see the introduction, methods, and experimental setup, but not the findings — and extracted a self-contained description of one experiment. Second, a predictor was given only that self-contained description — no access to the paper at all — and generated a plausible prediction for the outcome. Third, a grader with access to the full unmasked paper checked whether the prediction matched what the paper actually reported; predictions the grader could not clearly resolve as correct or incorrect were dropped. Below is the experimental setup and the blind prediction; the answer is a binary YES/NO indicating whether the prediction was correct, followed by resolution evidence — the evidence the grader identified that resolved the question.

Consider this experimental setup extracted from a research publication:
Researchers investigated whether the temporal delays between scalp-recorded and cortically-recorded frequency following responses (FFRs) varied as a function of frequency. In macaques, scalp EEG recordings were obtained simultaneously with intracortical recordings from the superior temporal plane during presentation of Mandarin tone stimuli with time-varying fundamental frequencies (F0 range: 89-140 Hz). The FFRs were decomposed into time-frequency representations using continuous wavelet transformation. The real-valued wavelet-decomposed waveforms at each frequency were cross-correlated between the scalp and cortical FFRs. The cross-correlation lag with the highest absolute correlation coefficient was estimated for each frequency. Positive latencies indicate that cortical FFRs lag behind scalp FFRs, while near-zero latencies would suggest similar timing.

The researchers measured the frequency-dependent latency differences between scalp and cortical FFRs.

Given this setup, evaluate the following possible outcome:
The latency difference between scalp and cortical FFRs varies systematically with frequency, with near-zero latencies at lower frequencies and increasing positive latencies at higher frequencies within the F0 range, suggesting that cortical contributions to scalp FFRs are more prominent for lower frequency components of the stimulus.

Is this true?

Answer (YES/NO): NO